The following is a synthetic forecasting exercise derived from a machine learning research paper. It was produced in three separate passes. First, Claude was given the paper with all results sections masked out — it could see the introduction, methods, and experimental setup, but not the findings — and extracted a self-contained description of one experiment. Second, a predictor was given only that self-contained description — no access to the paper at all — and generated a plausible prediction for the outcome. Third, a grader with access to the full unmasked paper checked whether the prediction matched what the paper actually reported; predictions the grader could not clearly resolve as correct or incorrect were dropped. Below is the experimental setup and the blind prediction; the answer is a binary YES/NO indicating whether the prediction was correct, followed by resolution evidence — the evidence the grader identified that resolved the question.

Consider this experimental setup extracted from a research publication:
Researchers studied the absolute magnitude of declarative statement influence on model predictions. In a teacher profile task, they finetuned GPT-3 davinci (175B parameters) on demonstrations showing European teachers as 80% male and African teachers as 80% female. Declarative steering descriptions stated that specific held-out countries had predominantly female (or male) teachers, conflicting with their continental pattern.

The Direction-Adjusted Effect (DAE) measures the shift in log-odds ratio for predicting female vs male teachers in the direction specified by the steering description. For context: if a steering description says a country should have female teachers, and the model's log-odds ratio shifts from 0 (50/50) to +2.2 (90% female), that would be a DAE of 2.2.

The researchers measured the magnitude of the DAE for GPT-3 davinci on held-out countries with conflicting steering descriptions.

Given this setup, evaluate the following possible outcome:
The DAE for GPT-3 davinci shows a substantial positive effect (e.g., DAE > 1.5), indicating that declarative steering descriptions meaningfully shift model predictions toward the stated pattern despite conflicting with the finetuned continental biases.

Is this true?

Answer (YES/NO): NO